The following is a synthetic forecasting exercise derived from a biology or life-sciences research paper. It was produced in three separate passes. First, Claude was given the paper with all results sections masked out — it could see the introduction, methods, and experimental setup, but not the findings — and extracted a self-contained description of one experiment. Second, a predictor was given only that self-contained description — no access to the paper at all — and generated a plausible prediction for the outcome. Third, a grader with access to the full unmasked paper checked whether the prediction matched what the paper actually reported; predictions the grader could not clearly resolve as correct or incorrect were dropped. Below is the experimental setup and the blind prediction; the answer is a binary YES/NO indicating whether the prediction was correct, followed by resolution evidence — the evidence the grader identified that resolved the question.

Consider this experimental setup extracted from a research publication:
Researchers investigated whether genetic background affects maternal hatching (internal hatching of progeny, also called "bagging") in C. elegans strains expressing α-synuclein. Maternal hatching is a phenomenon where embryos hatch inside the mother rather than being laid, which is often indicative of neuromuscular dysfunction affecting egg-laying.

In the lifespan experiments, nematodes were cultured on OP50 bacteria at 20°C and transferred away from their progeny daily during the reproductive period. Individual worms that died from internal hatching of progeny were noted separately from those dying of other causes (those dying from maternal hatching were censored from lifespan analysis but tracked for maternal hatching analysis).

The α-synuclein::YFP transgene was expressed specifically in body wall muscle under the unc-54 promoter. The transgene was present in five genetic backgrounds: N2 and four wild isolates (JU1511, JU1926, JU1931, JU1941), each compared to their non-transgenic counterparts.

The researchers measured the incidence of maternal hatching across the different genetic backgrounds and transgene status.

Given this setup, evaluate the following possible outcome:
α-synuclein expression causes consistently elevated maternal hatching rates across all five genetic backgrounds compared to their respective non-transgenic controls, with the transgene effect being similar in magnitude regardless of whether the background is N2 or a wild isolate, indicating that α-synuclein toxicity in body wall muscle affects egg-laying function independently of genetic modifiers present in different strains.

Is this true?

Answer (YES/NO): NO